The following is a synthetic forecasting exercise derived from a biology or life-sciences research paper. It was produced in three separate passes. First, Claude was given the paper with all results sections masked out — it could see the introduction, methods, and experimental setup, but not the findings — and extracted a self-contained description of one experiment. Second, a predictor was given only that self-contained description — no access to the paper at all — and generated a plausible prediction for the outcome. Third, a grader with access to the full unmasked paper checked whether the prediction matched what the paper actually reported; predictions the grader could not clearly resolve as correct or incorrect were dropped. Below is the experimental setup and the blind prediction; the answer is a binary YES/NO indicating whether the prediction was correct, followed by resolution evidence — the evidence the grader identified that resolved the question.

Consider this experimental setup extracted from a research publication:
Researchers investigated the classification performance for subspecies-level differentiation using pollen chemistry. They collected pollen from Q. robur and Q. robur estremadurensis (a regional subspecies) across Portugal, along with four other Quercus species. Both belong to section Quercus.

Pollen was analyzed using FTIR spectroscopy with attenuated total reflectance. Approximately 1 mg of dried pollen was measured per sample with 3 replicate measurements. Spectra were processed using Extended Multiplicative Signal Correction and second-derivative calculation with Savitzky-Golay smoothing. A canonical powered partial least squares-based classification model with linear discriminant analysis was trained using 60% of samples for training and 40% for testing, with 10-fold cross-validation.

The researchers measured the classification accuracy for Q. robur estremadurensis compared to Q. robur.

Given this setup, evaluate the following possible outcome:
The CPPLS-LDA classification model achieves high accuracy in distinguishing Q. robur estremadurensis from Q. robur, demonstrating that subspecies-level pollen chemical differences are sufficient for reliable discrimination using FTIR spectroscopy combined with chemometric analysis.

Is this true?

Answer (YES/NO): NO